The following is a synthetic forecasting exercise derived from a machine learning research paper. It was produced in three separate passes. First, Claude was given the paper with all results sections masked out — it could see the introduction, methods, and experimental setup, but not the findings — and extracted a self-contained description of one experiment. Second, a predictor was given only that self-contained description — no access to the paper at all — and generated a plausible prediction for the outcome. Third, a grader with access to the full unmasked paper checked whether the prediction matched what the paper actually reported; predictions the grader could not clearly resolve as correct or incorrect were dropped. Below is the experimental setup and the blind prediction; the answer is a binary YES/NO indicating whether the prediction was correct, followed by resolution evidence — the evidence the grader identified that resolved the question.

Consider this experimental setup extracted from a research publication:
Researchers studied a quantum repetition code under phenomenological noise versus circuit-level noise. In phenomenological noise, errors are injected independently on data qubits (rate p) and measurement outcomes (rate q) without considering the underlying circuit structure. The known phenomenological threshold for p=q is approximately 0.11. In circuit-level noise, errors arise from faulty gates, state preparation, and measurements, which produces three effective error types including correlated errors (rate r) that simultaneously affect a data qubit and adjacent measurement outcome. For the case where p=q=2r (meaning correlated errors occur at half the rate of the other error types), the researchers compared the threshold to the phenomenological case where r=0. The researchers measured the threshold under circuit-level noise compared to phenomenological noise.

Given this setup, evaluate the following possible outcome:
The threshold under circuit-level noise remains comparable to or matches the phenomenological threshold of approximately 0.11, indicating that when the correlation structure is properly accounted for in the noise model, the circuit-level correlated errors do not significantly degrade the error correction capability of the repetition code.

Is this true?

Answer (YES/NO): NO